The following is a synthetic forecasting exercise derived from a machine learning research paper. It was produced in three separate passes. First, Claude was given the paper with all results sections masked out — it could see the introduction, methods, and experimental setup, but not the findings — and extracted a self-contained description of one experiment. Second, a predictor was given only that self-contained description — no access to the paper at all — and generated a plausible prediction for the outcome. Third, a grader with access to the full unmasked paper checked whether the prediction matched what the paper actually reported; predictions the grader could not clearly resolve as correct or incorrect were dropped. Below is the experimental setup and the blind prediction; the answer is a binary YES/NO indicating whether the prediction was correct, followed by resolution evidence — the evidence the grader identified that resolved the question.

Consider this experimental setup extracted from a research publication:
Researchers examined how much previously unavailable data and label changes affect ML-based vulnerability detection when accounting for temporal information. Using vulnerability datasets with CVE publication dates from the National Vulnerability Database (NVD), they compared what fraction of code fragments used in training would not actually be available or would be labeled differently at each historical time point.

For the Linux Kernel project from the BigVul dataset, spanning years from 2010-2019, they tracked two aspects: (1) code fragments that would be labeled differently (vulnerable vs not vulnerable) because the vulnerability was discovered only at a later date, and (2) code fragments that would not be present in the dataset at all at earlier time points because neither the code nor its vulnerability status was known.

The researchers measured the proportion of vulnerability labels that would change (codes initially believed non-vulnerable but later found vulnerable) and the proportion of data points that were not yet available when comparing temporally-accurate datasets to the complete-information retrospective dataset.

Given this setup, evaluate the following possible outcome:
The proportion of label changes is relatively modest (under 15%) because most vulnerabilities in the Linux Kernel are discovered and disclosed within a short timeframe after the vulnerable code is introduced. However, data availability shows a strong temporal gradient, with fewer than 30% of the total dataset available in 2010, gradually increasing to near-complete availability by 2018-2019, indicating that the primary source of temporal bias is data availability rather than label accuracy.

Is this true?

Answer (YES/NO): NO